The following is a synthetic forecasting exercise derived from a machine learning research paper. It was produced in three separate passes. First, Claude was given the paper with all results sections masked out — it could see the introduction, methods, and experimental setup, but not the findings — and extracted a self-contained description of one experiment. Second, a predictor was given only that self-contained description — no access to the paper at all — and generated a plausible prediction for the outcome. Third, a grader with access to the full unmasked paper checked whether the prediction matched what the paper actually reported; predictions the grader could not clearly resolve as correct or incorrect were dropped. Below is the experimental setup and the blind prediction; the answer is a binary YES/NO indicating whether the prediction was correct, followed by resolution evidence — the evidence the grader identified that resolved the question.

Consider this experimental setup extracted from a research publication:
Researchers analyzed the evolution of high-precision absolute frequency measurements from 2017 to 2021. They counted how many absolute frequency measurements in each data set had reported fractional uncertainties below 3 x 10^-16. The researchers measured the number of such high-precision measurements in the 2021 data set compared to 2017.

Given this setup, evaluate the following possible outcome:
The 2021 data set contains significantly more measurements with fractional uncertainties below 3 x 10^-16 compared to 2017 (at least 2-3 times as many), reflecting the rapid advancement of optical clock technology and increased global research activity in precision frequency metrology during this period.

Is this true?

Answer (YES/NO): YES